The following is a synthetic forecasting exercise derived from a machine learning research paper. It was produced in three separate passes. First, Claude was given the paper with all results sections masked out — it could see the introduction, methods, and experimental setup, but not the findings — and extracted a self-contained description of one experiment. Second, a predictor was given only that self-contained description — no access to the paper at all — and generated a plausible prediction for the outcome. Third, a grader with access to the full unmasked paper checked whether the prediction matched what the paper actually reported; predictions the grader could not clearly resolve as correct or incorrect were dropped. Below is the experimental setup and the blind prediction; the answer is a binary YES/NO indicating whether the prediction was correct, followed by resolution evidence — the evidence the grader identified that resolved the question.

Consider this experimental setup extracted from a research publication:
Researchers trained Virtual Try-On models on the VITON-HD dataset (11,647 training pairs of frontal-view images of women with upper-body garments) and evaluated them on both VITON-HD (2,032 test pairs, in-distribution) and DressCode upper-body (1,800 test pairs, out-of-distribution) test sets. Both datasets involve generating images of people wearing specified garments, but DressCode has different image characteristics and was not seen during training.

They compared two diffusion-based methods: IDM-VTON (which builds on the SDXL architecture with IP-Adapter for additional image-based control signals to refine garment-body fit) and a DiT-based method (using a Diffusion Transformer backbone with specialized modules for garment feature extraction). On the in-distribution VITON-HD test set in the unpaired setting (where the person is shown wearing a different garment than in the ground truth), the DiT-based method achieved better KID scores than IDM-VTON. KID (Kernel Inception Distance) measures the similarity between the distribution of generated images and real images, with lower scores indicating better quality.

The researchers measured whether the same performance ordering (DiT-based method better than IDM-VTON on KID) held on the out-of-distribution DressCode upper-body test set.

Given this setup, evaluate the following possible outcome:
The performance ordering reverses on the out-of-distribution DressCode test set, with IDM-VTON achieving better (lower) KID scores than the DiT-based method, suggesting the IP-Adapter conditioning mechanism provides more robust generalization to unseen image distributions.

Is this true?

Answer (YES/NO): YES